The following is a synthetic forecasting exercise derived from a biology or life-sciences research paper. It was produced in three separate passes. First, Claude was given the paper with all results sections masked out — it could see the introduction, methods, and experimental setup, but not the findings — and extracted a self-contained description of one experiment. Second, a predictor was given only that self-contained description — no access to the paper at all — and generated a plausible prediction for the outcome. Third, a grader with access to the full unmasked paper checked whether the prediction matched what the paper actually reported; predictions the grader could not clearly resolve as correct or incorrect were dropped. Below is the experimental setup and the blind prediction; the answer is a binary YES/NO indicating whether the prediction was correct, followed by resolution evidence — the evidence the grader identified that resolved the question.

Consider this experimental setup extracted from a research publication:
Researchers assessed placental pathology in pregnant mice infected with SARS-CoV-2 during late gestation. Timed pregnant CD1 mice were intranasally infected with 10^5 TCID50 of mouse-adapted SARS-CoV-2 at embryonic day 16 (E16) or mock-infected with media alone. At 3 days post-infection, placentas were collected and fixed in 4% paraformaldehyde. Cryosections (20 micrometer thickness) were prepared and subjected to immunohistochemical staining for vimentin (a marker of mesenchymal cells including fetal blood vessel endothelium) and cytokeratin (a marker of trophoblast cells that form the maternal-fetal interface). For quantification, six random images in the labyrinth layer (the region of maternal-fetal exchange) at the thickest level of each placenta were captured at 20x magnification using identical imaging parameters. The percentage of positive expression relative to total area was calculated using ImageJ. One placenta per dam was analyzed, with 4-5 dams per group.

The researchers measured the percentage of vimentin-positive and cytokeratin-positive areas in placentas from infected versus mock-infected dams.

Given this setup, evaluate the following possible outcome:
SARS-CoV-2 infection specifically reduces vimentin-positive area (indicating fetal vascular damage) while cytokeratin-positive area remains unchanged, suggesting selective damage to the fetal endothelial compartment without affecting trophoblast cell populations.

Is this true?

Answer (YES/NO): NO